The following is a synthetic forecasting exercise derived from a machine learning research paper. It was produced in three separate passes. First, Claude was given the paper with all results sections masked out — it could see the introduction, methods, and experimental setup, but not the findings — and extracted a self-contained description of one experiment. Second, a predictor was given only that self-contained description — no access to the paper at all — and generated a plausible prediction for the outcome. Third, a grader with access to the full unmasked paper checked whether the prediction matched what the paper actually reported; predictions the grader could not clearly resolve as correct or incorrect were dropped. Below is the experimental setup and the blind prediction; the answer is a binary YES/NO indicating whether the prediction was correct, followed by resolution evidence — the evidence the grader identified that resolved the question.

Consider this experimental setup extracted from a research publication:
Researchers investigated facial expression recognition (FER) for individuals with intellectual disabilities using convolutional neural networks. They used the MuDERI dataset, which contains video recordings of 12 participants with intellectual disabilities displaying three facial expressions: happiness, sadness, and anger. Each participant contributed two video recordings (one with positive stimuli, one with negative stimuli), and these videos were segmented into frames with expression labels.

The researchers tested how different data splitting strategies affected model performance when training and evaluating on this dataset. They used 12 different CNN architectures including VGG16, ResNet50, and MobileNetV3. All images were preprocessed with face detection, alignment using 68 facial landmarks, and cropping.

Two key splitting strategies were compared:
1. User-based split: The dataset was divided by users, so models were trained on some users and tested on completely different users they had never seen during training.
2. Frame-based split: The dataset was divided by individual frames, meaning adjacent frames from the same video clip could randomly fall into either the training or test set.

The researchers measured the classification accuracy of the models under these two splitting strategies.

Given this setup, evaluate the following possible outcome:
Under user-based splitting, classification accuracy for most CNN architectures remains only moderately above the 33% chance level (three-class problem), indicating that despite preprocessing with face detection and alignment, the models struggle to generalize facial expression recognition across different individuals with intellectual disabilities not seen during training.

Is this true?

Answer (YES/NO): YES